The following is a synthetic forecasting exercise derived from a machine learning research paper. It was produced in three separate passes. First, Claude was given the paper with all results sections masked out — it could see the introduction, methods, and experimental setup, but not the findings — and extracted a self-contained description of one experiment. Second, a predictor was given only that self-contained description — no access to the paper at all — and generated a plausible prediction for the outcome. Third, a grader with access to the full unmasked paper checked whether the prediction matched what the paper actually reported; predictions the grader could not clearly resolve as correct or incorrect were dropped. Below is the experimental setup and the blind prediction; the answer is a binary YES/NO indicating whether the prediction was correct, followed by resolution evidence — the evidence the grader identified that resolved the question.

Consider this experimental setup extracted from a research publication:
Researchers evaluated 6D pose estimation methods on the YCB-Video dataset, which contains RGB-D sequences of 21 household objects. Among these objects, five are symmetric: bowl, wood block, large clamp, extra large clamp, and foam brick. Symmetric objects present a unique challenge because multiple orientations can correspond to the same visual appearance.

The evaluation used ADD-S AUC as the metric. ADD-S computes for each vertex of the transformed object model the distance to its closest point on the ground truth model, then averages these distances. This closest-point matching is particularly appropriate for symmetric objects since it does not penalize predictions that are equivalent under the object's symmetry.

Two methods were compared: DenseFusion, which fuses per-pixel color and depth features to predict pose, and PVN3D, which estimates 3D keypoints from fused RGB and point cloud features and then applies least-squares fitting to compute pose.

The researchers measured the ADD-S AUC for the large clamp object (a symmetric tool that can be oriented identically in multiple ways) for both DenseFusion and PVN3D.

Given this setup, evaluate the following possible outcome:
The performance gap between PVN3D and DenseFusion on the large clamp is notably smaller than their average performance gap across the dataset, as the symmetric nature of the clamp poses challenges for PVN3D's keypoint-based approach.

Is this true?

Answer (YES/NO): NO